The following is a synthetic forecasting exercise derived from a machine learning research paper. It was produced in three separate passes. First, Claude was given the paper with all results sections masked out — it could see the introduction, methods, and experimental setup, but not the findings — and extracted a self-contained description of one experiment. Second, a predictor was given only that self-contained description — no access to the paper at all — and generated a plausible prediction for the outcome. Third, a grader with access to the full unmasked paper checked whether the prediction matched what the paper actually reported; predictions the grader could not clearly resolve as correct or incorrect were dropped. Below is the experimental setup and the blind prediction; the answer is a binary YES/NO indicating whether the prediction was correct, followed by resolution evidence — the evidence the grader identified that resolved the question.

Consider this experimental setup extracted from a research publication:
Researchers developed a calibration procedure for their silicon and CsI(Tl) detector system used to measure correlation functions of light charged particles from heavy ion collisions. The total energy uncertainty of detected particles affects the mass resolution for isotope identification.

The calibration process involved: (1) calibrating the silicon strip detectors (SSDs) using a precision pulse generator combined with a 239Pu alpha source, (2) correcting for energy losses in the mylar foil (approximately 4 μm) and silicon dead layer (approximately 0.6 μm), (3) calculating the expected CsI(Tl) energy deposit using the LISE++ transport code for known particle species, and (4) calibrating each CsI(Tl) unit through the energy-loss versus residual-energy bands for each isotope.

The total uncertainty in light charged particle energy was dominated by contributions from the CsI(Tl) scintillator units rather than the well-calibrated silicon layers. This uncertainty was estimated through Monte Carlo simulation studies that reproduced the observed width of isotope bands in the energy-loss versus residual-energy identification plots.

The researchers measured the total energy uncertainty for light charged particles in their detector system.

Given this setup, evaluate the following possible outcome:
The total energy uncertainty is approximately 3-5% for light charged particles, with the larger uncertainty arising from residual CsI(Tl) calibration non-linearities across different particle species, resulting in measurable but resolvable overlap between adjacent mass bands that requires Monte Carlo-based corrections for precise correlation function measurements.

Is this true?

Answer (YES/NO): NO